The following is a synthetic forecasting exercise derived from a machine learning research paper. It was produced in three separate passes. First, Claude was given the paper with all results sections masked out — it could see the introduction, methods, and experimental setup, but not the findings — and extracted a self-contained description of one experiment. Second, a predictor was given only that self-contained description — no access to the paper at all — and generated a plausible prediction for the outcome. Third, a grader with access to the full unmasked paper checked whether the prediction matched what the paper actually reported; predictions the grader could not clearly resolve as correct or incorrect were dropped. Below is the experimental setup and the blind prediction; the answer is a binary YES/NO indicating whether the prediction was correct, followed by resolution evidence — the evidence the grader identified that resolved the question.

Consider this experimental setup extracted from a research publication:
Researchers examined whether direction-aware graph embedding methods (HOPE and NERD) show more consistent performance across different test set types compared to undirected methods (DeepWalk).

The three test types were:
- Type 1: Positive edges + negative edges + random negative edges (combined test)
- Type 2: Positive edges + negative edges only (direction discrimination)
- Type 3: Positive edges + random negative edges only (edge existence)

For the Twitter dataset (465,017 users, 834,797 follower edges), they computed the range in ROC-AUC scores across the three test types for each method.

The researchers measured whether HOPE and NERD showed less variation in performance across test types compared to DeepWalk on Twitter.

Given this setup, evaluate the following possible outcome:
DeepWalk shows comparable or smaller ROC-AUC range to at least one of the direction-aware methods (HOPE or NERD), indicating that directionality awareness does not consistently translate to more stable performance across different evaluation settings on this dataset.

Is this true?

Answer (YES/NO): NO